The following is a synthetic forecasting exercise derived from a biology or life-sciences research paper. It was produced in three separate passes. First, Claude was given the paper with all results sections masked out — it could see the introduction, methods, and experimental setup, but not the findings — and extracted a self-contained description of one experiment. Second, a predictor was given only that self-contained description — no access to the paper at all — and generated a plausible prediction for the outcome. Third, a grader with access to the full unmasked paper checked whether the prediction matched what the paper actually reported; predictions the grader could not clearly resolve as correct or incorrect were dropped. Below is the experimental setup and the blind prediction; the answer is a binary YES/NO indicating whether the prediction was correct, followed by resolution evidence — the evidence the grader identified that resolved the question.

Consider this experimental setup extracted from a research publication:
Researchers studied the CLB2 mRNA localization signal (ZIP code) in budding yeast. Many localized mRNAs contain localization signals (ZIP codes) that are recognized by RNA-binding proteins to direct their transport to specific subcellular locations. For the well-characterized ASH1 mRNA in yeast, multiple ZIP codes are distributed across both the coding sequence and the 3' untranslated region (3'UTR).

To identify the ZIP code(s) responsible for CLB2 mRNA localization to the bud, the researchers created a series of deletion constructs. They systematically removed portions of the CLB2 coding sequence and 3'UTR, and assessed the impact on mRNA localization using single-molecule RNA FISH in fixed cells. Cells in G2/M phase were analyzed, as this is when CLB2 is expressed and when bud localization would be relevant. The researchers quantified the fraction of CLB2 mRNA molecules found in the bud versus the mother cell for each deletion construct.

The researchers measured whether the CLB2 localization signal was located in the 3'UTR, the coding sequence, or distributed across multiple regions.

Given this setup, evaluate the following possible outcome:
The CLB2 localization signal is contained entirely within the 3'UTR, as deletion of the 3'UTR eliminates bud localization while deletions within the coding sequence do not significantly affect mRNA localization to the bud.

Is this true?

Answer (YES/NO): NO